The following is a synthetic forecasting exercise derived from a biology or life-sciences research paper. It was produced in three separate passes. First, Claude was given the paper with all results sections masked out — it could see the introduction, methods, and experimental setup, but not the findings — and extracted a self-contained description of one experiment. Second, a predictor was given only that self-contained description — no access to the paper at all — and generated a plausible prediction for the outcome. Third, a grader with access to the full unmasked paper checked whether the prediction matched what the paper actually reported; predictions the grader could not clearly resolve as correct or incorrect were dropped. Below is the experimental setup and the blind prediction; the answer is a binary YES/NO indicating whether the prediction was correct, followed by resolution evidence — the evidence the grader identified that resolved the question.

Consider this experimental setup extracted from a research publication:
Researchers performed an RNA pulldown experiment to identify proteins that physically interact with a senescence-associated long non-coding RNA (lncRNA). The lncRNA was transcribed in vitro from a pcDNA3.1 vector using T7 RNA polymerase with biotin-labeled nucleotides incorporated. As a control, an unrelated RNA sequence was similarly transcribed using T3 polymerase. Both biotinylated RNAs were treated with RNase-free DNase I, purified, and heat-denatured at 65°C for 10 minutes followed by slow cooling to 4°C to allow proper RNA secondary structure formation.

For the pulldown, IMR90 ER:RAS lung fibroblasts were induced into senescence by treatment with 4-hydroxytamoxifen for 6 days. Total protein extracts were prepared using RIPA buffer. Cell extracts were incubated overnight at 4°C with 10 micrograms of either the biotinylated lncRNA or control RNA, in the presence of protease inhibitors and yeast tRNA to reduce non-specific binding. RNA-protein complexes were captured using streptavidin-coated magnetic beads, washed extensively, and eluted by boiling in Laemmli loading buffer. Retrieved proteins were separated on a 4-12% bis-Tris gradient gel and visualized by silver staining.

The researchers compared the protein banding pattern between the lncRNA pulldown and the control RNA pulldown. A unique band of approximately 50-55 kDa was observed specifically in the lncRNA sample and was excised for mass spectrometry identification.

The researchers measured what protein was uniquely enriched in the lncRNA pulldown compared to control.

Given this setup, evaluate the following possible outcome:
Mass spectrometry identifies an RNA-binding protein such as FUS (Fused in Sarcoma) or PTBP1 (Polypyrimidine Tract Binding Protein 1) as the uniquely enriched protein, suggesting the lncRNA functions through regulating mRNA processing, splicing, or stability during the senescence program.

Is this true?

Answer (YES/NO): NO